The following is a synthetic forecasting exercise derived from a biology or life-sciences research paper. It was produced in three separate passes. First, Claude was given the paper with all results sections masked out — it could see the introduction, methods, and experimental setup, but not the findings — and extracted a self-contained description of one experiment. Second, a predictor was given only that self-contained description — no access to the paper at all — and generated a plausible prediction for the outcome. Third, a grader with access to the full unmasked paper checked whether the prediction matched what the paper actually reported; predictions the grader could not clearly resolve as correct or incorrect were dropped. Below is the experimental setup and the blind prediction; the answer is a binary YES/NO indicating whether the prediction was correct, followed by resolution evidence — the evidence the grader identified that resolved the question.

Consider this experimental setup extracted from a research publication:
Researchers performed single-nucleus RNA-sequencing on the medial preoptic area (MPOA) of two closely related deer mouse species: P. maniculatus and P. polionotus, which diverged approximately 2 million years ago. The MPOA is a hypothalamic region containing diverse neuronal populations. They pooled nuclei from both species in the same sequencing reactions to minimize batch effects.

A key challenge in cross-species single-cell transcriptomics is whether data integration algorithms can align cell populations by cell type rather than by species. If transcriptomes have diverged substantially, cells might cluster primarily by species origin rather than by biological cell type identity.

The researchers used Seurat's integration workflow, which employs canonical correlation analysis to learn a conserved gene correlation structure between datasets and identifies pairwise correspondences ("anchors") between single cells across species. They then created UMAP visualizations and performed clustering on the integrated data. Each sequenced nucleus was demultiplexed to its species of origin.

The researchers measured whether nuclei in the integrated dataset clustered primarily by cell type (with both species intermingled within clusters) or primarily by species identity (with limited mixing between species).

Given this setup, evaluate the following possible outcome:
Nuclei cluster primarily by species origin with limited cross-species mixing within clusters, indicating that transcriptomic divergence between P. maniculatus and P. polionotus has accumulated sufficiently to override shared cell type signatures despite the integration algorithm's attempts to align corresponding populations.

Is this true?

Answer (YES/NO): NO